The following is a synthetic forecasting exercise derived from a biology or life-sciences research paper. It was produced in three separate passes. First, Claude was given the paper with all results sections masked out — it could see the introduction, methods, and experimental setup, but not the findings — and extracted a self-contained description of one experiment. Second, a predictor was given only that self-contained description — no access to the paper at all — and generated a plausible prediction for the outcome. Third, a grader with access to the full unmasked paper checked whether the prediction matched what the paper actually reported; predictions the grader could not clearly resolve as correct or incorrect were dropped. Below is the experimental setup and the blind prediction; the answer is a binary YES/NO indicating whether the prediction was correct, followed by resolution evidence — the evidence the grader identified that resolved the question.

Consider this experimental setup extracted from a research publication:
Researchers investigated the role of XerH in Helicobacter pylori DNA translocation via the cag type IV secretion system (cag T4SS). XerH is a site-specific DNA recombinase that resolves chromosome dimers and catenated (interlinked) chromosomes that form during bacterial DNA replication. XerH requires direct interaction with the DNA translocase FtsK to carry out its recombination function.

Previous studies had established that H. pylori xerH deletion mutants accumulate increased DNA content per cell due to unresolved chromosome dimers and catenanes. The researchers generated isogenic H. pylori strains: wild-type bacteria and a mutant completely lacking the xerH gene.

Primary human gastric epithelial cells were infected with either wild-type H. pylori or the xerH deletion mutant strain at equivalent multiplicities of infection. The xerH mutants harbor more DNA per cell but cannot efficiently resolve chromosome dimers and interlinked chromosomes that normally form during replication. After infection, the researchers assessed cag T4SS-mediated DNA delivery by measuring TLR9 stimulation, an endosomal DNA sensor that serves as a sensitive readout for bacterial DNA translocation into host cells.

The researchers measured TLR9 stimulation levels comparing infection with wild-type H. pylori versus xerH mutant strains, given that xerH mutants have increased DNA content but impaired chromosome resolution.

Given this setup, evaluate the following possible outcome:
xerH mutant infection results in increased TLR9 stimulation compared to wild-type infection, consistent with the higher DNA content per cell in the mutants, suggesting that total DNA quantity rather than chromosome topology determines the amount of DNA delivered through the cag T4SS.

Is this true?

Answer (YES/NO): NO